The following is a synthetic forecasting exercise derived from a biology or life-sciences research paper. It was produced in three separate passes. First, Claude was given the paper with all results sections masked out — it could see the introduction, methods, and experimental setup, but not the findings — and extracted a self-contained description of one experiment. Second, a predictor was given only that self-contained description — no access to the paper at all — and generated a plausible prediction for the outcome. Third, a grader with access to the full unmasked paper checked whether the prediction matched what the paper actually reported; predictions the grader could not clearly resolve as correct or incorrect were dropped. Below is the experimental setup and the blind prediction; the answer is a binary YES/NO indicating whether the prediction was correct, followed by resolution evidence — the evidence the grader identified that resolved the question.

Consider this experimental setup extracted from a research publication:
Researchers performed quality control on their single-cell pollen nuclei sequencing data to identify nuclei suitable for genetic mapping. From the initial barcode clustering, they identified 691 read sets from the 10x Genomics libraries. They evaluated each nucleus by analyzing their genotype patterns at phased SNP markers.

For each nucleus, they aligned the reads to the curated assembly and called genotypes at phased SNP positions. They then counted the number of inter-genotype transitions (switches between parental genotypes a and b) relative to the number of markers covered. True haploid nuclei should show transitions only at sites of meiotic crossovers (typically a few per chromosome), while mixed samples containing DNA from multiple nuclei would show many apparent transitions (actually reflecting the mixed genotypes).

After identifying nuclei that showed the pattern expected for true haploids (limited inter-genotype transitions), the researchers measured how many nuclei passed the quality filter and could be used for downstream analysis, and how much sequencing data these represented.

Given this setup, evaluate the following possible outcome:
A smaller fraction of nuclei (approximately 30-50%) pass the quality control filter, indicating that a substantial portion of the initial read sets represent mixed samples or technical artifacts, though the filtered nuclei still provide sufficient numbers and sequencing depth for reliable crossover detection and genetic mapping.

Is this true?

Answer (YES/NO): NO